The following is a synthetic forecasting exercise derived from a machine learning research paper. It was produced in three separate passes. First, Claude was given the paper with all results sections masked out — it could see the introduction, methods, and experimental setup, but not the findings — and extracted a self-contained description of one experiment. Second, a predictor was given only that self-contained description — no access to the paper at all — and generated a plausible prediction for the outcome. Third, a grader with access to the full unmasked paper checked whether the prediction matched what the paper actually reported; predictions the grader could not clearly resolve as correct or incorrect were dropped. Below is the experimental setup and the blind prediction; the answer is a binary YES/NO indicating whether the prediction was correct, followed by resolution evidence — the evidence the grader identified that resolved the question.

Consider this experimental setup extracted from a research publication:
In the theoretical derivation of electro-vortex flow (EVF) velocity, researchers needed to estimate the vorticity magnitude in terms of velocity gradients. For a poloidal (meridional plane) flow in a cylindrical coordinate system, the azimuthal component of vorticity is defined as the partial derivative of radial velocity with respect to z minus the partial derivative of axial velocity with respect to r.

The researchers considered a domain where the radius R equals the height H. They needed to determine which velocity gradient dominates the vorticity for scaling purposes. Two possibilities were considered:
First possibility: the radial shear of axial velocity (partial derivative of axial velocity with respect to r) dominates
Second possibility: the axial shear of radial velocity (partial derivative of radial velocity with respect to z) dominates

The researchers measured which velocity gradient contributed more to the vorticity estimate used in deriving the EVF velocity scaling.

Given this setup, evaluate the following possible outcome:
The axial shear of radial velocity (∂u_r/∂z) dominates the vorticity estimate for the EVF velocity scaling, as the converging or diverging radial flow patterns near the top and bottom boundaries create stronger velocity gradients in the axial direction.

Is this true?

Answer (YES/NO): NO